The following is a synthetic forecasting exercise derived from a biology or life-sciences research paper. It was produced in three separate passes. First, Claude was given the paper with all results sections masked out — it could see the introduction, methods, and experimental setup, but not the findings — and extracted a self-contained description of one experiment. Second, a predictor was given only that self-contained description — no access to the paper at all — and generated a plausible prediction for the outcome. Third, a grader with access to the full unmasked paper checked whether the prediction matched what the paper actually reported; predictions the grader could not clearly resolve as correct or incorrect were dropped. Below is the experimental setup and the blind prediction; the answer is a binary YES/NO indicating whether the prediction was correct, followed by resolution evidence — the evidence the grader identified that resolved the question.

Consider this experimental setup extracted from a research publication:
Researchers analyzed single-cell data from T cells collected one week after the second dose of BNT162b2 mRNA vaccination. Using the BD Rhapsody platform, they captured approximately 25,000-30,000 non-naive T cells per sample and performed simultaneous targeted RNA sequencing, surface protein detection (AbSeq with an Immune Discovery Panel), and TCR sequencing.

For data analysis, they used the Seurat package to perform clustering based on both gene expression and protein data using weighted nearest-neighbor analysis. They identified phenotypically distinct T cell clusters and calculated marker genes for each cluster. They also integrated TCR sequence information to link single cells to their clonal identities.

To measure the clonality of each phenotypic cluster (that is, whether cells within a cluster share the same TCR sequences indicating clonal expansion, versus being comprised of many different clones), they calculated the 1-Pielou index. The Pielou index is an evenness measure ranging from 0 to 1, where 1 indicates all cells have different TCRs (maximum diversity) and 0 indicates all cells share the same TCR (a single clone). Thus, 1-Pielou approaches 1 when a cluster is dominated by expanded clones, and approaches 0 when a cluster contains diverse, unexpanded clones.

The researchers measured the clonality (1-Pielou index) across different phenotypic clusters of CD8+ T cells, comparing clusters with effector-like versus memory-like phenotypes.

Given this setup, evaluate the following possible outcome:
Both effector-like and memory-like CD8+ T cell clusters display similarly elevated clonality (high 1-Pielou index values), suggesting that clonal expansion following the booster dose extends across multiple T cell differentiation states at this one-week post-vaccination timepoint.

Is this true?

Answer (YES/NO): NO